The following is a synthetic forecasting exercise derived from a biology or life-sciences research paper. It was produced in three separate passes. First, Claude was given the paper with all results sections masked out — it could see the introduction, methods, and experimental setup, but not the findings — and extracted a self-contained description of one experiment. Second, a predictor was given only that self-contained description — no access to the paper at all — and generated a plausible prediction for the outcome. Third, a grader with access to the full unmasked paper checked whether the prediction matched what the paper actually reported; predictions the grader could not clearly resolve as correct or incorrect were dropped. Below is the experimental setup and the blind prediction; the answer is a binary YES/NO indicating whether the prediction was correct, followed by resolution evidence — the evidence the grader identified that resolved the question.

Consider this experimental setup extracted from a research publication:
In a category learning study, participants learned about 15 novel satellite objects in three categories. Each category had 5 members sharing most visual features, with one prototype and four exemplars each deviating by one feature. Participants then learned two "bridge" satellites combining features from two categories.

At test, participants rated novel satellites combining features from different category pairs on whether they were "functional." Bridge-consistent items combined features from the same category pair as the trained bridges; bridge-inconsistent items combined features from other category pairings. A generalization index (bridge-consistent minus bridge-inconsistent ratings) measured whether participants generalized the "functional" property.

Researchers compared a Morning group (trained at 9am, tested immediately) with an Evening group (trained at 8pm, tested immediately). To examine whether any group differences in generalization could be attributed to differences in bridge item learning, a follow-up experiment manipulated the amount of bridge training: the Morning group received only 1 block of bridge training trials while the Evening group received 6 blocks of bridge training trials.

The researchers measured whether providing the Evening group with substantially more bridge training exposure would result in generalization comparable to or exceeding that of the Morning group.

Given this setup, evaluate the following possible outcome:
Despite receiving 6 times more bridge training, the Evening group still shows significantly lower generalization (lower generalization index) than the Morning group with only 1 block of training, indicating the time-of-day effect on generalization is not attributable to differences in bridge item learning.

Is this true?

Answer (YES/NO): NO